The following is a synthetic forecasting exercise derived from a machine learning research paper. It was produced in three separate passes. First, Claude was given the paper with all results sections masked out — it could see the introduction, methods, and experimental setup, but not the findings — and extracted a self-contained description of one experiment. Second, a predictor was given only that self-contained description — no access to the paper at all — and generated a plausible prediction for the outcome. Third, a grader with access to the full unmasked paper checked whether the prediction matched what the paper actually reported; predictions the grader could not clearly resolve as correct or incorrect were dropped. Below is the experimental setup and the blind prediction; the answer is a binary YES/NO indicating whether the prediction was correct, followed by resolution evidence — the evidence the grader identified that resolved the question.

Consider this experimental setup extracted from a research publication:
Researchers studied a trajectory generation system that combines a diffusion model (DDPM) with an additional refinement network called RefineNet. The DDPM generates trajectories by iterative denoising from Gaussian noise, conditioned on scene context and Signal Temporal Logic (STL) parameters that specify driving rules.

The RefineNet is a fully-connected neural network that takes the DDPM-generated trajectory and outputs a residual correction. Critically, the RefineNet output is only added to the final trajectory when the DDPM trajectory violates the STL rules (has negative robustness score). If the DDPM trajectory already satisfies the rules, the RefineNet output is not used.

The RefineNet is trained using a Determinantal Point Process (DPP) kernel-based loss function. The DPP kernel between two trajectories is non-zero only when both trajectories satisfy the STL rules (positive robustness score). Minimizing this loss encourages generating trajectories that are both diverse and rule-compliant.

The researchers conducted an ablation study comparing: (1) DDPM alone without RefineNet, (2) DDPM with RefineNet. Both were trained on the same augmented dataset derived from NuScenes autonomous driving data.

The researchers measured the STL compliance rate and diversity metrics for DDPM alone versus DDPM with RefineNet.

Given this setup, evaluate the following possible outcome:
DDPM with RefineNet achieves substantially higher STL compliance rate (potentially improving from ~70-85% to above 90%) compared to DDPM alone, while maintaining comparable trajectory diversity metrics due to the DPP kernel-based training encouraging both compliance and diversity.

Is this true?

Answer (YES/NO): NO